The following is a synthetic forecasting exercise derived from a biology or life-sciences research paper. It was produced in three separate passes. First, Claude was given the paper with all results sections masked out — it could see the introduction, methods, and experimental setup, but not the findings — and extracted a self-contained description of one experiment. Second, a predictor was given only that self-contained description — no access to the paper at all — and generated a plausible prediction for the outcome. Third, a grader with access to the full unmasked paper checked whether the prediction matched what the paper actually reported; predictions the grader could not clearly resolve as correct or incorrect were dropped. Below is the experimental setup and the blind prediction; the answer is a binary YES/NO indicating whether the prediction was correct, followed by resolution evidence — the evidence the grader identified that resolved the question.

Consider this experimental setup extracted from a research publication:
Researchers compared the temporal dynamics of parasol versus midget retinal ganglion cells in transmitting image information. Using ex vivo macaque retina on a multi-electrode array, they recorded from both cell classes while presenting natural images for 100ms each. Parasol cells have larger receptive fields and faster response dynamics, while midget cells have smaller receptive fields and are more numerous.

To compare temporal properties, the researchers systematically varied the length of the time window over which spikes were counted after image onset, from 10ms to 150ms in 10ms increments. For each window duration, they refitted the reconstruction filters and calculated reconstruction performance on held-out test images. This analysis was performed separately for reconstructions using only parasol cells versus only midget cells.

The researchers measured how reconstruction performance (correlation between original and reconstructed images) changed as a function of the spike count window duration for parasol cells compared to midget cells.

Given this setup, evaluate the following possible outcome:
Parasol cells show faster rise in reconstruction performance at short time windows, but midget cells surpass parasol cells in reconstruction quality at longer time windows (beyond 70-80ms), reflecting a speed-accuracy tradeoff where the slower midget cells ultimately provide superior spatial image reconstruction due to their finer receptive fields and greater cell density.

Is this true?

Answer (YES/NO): NO